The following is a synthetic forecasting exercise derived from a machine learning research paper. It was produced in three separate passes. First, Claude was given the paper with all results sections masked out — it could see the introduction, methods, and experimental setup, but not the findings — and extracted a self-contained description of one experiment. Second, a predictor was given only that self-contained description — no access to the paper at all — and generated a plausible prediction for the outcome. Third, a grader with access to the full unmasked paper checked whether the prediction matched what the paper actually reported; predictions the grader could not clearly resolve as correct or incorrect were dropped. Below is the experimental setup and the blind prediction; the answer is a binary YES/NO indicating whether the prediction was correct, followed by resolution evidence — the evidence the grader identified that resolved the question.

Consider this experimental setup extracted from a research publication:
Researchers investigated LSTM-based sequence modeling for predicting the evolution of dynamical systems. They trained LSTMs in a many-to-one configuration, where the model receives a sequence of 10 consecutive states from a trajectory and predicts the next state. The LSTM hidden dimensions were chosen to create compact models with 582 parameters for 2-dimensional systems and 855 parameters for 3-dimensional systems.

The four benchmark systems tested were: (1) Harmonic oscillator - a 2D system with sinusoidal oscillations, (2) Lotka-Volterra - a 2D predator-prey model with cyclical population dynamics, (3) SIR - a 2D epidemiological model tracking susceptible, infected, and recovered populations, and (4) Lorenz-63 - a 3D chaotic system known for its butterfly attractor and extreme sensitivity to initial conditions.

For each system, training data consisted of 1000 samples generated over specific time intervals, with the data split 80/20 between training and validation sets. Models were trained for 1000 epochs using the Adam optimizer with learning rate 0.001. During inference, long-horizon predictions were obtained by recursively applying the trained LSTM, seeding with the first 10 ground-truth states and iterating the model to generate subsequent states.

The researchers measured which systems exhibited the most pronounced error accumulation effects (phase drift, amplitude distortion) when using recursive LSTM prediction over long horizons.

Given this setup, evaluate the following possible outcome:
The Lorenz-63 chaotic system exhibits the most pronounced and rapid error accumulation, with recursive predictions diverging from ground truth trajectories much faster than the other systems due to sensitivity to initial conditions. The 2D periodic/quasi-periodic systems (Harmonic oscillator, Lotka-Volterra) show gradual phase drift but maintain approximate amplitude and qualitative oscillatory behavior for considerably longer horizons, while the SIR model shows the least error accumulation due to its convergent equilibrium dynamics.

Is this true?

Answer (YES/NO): NO